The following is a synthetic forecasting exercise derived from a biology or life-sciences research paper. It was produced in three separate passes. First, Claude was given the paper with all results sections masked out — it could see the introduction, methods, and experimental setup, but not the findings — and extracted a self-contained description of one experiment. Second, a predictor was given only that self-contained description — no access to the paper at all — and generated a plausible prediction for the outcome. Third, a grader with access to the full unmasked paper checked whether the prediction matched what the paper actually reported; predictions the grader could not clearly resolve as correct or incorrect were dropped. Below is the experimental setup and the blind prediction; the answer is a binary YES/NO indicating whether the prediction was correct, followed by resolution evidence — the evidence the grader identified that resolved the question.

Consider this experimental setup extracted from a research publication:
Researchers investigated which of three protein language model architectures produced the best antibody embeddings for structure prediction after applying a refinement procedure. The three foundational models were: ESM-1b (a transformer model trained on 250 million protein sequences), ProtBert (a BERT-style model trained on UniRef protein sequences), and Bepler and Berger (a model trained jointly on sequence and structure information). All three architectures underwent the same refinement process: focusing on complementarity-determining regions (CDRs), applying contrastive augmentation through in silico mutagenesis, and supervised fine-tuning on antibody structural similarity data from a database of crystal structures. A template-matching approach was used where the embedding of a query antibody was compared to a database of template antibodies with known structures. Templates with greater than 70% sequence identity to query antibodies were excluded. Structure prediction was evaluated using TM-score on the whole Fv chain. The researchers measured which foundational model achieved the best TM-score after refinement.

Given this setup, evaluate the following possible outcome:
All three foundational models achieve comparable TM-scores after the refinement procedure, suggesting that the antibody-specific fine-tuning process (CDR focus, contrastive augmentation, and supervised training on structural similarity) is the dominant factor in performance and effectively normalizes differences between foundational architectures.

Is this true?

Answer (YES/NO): NO